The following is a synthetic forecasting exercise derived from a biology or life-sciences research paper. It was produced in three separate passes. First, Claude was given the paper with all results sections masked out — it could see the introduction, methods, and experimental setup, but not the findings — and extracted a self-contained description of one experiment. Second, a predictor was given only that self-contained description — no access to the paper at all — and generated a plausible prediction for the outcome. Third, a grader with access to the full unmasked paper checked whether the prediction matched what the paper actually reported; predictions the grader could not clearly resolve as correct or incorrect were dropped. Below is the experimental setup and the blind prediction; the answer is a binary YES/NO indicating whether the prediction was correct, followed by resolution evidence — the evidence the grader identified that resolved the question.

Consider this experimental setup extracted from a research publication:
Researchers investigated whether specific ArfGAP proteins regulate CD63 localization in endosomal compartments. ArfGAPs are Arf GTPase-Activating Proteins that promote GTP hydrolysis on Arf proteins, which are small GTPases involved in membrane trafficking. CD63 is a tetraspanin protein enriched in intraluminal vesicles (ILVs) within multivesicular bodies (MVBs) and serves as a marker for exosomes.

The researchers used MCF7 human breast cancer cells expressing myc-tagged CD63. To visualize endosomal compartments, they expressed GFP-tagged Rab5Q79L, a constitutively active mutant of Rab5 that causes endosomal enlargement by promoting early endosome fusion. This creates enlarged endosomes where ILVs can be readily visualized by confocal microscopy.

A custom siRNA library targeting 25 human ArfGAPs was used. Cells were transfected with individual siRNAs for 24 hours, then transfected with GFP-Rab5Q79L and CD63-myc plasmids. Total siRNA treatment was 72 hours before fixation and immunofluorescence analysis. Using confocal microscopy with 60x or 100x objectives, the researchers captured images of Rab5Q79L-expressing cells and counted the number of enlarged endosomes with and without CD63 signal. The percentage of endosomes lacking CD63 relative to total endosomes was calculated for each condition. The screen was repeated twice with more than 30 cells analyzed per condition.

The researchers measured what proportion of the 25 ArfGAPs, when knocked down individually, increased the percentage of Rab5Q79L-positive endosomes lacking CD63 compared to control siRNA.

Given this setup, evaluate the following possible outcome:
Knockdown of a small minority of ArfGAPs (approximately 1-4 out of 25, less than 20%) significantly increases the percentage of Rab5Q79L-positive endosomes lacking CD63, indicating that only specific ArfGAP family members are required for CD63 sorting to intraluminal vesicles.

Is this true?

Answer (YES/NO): NO